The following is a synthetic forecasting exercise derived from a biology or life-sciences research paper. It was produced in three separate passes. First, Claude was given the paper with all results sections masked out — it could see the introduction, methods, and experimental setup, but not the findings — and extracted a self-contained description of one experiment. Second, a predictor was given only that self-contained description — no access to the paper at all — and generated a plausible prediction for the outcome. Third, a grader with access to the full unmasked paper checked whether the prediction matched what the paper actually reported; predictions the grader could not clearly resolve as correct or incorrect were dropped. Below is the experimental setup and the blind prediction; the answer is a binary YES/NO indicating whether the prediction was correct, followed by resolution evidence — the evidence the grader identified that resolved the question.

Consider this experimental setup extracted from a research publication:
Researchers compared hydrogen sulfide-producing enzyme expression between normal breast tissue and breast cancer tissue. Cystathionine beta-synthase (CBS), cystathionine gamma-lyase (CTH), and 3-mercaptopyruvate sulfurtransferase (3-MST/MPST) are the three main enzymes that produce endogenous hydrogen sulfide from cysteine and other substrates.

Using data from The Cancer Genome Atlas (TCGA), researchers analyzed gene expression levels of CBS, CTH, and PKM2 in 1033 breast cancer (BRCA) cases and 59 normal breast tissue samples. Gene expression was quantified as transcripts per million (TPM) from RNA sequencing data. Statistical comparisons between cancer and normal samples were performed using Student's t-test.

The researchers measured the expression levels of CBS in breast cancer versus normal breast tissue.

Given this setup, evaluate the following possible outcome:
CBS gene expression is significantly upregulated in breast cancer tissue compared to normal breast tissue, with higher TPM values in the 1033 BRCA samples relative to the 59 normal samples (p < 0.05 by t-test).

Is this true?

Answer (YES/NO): YES